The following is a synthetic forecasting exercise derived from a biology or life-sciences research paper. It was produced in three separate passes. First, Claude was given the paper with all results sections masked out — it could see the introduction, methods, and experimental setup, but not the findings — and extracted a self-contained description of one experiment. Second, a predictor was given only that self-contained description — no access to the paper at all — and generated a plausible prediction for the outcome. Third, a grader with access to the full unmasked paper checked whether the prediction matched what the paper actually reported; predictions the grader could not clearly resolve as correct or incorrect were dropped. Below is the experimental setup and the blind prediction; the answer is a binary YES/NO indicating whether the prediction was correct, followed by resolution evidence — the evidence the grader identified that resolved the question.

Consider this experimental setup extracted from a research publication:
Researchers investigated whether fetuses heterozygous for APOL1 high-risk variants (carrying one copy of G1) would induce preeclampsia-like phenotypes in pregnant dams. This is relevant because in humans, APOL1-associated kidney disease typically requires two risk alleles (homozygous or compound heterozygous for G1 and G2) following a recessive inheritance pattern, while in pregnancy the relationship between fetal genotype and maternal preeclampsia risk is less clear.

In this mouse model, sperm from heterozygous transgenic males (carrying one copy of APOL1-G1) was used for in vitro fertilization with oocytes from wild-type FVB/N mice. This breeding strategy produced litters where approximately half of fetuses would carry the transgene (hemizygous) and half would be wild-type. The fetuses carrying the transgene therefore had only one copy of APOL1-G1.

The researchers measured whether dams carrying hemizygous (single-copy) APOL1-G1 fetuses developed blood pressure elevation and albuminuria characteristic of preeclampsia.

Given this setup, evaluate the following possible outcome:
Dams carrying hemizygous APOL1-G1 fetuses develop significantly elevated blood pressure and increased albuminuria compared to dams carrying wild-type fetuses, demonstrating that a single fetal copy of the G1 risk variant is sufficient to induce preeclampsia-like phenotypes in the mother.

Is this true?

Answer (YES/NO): NO